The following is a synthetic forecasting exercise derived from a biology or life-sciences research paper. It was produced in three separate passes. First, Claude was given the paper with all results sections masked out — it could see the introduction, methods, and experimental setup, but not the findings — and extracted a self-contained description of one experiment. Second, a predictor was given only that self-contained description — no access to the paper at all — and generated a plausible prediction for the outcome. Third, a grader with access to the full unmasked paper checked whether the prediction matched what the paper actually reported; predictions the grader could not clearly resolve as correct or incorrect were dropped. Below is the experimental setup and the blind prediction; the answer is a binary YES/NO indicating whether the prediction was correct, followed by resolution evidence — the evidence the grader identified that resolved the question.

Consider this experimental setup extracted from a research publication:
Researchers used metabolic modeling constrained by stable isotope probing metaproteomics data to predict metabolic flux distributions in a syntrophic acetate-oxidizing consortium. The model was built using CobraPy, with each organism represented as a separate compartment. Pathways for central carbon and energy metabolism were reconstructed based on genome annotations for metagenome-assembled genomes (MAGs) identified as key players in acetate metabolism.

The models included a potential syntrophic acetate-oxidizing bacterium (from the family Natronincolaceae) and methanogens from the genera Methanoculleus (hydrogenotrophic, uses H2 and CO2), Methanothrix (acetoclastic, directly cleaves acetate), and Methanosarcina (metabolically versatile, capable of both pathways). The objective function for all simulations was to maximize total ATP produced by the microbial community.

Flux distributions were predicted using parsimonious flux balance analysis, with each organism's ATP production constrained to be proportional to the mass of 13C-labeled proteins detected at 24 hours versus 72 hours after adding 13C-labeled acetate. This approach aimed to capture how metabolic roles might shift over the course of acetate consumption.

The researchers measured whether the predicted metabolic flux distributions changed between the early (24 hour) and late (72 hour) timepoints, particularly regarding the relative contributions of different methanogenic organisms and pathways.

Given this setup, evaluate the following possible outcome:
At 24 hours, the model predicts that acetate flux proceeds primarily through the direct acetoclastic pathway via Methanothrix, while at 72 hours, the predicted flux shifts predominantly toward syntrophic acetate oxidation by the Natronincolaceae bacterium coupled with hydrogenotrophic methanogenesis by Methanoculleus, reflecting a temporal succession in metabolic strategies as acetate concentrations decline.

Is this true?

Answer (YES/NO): NO